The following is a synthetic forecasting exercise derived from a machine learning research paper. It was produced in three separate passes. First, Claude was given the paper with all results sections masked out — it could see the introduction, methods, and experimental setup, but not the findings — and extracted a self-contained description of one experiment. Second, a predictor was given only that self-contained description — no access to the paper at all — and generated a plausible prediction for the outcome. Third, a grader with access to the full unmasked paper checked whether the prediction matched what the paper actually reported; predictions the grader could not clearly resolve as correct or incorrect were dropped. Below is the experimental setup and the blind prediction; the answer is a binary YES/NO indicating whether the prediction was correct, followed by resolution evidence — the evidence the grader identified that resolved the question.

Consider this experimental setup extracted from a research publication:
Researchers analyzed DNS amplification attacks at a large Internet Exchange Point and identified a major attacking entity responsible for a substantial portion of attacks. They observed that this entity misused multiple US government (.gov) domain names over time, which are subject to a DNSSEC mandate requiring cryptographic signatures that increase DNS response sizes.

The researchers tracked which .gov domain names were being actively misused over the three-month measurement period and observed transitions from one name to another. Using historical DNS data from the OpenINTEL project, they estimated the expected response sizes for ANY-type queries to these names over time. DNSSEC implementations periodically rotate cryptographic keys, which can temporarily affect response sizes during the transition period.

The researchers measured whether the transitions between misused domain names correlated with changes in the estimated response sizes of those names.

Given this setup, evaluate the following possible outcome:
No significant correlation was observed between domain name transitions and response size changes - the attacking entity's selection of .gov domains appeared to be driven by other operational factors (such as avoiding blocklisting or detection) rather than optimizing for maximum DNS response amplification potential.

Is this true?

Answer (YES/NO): NO